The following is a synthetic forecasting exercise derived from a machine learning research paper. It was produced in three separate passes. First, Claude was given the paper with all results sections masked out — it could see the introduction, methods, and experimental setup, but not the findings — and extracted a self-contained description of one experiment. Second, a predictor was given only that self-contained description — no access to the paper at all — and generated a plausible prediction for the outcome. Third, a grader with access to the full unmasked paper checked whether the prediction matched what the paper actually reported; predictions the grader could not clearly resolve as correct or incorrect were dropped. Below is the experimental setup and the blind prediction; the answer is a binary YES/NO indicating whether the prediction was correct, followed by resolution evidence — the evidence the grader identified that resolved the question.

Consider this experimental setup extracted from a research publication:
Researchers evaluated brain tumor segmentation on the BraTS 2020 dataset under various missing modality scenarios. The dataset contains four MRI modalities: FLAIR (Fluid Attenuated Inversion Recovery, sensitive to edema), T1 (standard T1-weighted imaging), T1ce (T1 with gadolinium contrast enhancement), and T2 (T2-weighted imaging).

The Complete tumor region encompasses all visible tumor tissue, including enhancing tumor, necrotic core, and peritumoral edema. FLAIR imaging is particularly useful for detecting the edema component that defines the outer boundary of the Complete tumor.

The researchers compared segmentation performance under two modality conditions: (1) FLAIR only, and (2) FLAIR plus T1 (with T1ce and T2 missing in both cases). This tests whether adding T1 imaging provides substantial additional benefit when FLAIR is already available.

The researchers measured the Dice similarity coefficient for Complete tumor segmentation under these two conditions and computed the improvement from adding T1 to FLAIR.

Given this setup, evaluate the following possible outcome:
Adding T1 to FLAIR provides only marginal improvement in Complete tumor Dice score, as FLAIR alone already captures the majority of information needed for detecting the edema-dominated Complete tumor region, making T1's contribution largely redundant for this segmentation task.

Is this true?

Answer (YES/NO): NO